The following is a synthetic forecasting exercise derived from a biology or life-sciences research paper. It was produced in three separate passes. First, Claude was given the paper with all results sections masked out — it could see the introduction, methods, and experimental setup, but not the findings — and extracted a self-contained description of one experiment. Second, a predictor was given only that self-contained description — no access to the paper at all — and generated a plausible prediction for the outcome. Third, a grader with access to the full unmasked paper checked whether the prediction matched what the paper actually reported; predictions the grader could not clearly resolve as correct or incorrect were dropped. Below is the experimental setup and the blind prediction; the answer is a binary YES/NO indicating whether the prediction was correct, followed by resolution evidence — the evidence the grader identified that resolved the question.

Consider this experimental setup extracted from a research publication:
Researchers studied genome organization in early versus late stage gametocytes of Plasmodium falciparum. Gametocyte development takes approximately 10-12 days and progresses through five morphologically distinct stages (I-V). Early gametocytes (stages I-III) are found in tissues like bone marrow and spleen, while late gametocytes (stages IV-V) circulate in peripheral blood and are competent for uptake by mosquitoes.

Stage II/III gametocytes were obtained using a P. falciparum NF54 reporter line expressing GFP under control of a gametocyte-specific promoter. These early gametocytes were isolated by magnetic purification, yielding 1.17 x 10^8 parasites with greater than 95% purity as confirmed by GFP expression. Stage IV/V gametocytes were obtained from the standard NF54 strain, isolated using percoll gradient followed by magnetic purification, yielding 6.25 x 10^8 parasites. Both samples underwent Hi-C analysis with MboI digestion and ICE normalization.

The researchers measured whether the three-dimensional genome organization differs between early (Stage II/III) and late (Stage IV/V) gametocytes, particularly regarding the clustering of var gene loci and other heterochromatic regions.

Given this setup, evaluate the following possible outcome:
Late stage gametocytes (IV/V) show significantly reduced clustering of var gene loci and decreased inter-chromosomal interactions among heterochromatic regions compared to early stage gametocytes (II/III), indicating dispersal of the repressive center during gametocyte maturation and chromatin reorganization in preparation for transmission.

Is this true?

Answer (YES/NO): NO